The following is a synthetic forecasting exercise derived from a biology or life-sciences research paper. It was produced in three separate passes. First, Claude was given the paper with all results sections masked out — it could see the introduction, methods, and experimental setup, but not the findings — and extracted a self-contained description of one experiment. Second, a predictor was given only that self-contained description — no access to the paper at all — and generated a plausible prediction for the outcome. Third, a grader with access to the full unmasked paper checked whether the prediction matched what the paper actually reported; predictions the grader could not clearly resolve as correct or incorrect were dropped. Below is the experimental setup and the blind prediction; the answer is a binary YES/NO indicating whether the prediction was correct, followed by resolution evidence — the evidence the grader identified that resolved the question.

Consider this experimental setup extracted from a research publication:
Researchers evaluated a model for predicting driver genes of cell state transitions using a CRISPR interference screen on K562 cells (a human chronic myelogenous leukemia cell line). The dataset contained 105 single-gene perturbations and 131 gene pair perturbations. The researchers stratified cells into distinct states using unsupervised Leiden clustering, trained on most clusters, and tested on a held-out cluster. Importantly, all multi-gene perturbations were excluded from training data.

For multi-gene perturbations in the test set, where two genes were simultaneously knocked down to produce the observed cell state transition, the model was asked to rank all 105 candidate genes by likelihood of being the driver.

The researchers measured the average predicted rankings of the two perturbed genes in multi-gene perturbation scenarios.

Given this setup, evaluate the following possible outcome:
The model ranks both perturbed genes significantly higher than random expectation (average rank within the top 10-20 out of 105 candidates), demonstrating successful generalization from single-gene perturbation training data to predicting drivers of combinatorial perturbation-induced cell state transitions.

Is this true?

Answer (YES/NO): NO